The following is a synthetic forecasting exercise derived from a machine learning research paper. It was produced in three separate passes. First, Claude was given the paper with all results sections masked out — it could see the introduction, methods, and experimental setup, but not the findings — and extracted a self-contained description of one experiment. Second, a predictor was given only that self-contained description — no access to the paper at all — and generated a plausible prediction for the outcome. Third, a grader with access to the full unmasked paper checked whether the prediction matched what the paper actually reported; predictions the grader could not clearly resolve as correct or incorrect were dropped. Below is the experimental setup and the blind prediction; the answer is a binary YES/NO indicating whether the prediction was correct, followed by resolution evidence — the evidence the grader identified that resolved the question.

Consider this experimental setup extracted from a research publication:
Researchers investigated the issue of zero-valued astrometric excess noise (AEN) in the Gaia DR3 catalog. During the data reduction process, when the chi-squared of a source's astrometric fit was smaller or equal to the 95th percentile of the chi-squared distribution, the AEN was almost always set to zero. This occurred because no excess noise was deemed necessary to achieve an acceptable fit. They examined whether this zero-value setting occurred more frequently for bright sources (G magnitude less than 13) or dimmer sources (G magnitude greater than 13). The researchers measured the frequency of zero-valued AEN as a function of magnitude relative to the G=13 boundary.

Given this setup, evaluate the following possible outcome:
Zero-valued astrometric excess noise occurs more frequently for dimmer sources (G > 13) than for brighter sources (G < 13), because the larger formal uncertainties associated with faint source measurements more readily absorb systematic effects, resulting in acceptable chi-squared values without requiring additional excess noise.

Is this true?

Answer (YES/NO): NO